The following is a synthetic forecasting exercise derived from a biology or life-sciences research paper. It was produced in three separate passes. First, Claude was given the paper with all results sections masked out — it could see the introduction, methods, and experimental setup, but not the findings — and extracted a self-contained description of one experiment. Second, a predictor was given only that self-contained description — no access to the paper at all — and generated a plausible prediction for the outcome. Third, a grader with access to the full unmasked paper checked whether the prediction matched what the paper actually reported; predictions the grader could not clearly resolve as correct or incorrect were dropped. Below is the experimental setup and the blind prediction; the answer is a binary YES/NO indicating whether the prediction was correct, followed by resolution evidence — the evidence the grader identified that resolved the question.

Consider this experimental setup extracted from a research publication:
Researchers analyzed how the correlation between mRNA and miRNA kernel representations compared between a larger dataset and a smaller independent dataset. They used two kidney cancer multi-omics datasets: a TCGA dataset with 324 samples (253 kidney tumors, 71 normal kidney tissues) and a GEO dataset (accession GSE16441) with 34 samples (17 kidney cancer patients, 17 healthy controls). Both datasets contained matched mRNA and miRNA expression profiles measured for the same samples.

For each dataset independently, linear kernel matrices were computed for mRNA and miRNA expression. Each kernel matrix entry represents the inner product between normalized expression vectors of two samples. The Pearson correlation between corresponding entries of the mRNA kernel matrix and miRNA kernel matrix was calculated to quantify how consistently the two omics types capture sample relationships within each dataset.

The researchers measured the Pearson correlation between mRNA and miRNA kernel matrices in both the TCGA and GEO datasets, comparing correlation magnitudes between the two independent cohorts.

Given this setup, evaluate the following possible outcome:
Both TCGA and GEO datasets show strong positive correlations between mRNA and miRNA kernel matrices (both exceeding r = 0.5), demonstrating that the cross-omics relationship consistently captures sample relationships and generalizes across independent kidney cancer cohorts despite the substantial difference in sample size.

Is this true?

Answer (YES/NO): NO